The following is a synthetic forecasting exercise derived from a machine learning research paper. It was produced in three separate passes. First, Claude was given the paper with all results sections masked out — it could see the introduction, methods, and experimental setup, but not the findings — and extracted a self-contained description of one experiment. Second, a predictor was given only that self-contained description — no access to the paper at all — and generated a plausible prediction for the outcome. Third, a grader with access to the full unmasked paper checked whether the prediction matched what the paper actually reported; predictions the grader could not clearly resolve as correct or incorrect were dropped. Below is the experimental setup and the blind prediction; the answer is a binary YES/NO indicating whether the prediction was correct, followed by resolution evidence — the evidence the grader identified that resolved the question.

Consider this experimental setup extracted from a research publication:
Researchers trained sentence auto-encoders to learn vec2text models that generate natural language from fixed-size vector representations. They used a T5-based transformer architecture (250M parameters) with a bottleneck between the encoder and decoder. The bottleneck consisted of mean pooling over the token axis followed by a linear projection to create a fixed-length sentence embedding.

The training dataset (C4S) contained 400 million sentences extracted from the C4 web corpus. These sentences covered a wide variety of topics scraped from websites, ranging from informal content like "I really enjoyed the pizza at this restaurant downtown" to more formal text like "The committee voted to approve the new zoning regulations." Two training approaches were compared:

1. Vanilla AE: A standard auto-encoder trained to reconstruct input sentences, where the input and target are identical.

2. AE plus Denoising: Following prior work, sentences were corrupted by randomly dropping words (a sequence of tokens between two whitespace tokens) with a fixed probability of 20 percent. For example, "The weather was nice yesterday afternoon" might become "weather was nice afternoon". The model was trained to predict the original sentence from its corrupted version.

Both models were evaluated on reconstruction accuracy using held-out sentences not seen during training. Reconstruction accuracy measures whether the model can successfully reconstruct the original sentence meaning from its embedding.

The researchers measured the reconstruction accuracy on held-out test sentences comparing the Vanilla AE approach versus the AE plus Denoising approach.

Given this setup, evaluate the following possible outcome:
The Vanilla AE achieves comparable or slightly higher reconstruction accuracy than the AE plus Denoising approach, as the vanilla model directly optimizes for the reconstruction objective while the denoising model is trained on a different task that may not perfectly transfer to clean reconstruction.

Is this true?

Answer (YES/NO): YES